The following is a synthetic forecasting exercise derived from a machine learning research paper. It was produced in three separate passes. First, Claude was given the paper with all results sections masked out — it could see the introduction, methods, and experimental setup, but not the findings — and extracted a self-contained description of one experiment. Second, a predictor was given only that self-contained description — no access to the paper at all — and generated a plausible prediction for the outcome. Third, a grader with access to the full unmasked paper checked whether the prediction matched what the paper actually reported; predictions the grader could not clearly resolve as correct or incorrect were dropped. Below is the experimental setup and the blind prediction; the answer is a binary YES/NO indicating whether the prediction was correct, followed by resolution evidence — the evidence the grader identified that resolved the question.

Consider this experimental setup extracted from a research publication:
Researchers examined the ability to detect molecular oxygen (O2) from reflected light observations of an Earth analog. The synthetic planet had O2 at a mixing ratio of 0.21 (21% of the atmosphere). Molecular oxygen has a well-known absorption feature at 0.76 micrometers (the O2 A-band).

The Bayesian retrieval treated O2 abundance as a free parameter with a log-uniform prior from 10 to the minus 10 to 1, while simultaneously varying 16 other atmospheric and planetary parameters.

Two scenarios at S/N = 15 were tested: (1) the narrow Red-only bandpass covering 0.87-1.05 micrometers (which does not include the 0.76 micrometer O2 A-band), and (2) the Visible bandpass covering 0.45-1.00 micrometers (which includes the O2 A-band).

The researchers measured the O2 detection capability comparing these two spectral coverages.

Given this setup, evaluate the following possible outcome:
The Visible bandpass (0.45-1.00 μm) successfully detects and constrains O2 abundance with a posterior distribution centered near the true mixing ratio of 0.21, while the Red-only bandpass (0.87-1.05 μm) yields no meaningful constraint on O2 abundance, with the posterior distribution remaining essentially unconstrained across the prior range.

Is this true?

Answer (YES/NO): NO